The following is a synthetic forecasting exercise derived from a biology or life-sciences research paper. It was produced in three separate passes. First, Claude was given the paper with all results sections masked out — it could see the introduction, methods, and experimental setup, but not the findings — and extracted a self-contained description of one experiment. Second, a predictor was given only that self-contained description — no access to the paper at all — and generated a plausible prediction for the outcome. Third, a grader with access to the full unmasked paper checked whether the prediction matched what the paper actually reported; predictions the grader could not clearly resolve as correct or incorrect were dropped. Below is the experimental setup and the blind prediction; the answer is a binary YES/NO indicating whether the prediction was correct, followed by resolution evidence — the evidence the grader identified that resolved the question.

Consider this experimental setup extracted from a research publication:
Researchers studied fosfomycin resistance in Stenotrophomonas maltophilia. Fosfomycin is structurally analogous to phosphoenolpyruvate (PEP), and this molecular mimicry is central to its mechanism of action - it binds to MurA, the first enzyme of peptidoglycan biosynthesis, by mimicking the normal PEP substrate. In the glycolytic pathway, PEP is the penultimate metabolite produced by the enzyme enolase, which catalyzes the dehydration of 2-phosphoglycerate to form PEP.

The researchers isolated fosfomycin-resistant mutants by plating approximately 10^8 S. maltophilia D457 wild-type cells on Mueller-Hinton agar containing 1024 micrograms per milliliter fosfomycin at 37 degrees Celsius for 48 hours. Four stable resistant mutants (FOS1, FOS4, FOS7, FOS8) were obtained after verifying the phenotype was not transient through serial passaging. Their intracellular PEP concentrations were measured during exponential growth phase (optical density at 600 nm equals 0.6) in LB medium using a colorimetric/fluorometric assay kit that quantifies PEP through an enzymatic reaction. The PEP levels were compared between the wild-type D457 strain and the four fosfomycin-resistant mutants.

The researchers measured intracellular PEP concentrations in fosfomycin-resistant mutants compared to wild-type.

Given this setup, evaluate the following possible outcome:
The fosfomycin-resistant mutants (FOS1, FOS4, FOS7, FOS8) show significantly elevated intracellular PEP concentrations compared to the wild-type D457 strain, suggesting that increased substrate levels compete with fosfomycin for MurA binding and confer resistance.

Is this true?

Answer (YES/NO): NO